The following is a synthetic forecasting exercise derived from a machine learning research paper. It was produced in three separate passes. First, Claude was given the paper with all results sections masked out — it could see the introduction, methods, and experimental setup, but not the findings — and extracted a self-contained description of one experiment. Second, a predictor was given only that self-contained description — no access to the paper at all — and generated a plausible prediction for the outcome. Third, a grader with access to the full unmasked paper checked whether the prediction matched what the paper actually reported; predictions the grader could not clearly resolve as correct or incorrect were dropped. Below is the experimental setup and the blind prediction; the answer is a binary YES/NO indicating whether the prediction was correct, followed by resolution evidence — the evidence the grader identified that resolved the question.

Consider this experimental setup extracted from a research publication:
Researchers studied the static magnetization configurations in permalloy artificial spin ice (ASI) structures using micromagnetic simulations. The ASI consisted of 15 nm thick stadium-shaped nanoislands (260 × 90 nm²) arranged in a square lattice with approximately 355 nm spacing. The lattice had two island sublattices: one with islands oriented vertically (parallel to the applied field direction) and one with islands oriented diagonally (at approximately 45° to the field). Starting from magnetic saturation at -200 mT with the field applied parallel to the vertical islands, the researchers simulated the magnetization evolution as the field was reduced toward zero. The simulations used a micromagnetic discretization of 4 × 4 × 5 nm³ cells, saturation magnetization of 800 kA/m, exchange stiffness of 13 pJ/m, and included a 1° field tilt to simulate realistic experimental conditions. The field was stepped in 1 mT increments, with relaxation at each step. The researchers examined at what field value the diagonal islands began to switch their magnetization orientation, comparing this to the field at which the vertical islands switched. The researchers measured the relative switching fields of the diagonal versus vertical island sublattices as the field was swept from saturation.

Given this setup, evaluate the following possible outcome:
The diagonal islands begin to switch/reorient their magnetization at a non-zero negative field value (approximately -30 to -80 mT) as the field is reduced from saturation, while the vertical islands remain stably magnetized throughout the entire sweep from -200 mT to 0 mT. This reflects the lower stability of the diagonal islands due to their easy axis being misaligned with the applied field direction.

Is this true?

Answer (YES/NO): NO